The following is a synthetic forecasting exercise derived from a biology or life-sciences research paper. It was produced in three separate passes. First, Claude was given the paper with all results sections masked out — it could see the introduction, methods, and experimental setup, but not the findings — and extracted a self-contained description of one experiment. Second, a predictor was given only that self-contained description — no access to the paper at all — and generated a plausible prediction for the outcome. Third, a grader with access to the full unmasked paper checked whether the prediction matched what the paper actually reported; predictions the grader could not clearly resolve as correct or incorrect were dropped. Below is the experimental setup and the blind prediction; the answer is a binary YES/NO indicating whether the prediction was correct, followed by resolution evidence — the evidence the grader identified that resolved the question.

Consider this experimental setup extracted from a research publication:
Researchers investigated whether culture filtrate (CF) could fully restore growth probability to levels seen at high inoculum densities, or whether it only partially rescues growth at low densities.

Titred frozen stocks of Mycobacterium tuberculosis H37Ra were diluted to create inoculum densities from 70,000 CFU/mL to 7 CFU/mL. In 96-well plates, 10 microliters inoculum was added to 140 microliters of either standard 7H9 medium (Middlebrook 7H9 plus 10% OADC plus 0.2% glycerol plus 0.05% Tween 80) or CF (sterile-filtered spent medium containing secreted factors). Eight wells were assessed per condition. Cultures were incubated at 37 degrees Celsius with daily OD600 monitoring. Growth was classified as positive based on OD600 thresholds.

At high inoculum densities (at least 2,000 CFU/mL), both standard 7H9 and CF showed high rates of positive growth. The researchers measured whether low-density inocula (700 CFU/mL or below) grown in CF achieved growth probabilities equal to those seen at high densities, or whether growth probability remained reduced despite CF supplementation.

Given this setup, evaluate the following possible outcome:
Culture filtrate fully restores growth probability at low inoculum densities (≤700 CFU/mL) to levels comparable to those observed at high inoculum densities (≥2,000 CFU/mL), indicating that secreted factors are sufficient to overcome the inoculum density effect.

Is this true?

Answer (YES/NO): NO